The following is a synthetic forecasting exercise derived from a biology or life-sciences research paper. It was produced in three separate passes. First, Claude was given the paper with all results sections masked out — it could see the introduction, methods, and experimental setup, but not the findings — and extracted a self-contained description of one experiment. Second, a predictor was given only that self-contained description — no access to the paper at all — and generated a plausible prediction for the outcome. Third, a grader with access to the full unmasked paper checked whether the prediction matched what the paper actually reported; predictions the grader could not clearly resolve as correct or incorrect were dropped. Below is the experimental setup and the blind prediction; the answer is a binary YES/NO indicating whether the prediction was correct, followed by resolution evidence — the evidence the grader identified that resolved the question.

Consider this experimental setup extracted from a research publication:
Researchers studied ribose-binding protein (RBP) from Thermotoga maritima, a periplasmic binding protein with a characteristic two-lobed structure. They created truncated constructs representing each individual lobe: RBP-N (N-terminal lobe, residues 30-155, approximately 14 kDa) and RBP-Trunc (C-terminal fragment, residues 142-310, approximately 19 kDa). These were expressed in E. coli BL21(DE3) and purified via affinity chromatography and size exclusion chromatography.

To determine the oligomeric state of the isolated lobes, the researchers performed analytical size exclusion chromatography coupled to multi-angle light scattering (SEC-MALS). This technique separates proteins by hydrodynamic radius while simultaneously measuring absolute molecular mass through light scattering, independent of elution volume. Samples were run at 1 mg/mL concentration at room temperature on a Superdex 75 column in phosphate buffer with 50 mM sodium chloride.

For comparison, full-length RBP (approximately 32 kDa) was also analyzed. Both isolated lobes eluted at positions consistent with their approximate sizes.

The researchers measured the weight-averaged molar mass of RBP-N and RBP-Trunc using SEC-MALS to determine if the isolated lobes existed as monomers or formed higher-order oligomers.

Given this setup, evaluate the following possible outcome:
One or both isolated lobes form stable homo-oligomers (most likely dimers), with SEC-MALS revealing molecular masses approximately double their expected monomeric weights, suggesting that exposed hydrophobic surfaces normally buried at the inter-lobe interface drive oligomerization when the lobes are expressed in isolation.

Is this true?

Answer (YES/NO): NO